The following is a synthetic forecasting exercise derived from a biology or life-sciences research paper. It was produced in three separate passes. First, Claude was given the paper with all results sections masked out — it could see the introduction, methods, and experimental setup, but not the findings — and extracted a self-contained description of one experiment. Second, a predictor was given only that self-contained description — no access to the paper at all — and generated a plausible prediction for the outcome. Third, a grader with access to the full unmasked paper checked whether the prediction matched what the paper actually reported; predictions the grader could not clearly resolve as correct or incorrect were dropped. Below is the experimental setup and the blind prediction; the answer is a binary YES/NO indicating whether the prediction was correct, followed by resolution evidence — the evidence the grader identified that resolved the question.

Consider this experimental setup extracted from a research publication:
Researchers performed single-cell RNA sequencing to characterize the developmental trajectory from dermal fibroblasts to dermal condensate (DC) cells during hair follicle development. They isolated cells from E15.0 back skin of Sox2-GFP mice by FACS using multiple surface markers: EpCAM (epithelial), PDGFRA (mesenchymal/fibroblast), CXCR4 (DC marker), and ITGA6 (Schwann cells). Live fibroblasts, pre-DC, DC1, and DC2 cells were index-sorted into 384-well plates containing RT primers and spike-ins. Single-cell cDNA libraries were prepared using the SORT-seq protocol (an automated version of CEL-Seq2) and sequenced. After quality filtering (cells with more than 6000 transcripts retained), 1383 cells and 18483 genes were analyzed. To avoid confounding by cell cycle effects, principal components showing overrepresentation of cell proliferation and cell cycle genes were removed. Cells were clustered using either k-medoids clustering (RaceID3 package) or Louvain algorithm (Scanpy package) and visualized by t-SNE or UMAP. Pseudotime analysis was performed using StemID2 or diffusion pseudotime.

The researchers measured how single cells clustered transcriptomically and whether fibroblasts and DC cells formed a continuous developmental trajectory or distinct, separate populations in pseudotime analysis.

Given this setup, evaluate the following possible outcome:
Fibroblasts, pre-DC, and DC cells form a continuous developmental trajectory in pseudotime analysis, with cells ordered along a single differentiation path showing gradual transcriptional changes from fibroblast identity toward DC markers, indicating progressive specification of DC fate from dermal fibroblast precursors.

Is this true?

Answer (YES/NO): YES